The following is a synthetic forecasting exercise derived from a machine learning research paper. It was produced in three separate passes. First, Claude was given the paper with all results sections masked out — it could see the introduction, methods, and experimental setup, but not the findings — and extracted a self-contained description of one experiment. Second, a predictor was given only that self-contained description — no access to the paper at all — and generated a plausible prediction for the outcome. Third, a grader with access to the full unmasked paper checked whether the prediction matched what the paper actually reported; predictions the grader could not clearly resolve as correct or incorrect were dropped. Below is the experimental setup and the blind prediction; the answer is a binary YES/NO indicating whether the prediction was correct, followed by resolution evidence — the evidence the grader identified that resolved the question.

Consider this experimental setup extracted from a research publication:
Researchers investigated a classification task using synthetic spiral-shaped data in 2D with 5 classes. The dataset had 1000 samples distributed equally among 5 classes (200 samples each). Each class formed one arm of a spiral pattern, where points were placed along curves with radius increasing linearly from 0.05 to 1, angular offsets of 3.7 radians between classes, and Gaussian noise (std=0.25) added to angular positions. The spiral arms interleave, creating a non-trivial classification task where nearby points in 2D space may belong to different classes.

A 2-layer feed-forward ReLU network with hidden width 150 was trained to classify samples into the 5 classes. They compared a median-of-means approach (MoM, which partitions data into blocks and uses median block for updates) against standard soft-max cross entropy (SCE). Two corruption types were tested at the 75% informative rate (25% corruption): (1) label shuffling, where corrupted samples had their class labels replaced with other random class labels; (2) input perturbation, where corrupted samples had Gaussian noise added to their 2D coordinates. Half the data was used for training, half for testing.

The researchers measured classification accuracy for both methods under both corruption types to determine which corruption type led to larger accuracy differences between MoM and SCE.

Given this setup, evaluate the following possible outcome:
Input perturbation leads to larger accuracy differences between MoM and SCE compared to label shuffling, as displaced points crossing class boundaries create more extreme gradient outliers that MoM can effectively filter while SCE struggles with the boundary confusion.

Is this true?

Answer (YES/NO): NO